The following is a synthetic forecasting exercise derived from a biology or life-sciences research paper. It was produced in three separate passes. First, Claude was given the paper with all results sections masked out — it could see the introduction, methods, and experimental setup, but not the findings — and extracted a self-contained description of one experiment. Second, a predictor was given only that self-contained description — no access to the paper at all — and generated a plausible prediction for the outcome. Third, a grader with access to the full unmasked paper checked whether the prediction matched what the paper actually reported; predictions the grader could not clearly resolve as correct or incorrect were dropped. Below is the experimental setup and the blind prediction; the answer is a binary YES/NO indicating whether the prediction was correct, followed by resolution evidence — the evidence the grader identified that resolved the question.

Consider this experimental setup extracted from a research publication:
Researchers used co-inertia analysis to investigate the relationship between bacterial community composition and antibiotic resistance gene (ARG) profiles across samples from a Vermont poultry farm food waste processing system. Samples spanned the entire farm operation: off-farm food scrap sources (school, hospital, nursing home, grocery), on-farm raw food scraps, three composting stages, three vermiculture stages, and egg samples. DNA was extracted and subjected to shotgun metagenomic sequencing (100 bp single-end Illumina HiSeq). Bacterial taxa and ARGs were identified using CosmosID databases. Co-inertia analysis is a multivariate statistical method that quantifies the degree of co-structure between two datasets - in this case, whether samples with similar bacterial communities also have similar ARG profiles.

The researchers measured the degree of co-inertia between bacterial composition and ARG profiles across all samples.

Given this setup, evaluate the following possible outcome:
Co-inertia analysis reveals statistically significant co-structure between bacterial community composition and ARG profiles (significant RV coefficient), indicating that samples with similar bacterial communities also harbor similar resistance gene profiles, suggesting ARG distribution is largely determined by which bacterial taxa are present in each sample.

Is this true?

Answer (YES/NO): NO